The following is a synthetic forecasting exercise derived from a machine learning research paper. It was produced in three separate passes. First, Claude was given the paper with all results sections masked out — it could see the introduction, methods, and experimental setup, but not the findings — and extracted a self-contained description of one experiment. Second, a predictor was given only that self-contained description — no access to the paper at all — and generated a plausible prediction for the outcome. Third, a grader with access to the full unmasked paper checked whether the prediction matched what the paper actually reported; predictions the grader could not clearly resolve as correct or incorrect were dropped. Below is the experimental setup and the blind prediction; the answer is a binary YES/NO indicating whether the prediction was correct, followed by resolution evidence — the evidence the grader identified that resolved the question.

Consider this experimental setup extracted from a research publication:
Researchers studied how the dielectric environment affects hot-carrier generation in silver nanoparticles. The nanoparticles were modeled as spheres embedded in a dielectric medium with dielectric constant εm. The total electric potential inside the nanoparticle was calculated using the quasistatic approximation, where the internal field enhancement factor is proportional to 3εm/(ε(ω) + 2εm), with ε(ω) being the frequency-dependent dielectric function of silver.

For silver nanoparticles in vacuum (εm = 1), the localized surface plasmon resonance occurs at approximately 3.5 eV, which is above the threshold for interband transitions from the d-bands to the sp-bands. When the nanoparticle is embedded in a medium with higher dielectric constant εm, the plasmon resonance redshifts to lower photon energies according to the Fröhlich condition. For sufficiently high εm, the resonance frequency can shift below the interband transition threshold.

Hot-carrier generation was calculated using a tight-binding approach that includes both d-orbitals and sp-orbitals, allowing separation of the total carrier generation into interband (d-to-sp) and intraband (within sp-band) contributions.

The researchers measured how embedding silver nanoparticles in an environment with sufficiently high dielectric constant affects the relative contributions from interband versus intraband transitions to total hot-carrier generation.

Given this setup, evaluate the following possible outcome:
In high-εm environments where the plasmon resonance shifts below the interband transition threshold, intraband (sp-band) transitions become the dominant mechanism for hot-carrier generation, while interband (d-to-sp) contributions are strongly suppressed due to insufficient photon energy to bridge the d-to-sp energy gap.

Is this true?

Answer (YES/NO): YES